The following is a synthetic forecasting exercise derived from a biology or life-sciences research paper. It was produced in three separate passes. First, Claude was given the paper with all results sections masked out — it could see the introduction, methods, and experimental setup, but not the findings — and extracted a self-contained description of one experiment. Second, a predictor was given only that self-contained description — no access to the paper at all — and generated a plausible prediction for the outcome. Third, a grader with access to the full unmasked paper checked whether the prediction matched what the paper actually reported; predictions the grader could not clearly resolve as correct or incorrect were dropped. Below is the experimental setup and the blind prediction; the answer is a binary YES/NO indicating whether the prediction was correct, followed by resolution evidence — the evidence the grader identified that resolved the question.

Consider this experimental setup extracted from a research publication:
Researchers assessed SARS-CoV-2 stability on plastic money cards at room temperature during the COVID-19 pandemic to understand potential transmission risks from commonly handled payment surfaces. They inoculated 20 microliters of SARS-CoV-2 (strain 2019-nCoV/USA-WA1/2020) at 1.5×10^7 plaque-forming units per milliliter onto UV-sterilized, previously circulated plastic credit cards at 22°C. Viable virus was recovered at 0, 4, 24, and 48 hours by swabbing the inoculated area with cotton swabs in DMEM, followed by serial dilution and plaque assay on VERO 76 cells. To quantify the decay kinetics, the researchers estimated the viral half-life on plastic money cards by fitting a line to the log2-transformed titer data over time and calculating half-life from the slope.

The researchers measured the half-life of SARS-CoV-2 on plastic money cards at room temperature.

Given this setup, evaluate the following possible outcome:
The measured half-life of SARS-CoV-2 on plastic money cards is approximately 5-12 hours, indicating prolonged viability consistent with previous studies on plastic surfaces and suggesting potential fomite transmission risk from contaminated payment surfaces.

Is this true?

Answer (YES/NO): NO